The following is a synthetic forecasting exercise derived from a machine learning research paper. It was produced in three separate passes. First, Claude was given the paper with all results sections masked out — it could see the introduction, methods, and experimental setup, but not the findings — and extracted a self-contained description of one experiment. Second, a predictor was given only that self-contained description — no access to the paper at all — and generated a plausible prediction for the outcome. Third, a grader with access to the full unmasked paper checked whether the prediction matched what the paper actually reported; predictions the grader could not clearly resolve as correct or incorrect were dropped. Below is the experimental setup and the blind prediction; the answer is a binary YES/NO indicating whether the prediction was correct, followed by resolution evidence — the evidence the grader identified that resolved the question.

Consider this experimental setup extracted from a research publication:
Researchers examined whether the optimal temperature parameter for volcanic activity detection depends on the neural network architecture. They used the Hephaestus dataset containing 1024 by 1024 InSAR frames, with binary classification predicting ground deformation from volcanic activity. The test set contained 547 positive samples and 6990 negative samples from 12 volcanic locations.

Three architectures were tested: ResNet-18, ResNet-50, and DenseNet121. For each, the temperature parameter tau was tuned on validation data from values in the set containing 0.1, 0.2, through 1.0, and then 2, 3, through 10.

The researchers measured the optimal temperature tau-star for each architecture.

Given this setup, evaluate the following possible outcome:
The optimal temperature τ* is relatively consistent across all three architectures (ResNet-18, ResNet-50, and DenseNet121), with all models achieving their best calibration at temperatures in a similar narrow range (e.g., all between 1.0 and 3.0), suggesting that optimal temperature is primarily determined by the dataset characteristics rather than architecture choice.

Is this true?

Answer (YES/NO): NO